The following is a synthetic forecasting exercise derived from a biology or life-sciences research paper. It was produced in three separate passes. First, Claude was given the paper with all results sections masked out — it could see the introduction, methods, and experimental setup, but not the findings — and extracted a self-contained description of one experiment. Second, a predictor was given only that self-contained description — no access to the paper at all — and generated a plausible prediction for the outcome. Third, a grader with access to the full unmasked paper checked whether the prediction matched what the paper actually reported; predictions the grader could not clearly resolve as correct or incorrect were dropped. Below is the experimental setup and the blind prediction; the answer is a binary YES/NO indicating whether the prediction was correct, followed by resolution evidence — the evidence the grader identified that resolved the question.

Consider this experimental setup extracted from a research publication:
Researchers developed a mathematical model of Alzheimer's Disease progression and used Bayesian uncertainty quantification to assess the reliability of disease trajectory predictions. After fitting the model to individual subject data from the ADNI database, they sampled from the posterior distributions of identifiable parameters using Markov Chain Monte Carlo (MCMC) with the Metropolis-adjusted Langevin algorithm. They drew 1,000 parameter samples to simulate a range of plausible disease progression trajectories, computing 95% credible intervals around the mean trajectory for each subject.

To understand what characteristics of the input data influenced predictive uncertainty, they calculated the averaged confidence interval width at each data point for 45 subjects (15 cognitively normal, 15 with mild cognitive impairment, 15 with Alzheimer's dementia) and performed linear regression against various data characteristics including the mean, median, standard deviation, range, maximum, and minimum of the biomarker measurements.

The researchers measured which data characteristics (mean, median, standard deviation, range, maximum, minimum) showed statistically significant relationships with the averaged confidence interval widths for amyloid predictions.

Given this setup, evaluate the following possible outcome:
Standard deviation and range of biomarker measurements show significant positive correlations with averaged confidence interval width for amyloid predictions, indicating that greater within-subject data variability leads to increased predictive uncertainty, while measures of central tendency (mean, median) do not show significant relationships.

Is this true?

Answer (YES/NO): YES